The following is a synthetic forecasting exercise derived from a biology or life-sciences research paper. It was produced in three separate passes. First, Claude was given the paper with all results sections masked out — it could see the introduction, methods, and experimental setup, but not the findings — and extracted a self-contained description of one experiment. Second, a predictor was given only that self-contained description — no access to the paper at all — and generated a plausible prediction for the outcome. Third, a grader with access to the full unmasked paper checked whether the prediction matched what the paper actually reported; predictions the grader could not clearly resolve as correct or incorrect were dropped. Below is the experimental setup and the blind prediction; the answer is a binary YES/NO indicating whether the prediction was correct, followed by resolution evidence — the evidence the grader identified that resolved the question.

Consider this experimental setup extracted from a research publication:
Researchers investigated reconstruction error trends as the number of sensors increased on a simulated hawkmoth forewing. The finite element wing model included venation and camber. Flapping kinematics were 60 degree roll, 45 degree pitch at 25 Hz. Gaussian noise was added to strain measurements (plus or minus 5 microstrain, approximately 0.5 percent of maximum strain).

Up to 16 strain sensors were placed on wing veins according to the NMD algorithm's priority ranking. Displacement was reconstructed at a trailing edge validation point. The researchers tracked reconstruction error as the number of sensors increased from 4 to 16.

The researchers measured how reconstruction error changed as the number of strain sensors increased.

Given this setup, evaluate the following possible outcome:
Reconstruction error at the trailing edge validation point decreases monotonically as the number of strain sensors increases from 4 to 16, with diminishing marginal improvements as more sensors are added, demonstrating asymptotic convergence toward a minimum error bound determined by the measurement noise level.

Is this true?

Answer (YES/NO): NO